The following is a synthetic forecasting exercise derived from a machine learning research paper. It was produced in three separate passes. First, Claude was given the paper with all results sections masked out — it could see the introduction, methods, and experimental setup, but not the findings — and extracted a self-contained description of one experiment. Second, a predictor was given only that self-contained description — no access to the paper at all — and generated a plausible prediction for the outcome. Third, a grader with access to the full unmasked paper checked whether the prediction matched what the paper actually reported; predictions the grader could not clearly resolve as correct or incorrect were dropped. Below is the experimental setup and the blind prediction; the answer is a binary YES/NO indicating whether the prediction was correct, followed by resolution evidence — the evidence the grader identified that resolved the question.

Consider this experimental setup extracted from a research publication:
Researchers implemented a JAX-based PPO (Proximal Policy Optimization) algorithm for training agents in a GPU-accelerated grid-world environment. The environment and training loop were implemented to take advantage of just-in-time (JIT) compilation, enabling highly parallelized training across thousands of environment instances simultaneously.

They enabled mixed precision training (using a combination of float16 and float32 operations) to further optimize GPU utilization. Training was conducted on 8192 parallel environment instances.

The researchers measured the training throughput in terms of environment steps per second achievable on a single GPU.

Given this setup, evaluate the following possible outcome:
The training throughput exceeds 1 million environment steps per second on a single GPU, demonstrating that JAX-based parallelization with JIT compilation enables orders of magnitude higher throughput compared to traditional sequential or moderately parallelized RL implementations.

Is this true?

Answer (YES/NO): NO